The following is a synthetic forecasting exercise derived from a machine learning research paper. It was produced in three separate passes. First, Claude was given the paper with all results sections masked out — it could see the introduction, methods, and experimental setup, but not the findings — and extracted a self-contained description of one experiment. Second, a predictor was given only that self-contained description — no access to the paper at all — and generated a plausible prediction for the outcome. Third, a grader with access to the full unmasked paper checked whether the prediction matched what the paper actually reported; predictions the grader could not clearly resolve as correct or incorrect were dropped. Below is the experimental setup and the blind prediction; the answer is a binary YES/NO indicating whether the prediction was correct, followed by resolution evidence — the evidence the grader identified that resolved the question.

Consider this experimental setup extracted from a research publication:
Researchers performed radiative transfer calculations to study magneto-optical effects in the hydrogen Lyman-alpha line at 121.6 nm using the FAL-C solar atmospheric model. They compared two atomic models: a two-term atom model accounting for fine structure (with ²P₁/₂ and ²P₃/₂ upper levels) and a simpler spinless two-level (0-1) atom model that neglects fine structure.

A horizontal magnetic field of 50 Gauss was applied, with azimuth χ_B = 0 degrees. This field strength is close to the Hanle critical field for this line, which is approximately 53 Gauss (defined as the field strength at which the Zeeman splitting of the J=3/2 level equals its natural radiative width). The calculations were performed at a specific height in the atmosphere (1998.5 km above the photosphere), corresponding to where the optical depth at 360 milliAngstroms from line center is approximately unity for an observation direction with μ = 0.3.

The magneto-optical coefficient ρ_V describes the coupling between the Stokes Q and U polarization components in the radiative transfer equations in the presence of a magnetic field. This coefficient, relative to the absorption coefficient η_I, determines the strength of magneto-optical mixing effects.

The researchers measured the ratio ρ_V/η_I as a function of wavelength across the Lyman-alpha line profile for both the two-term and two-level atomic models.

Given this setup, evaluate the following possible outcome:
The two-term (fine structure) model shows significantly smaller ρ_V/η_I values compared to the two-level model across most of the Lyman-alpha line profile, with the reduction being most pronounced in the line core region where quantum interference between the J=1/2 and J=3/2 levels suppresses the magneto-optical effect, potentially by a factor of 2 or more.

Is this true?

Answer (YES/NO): NO